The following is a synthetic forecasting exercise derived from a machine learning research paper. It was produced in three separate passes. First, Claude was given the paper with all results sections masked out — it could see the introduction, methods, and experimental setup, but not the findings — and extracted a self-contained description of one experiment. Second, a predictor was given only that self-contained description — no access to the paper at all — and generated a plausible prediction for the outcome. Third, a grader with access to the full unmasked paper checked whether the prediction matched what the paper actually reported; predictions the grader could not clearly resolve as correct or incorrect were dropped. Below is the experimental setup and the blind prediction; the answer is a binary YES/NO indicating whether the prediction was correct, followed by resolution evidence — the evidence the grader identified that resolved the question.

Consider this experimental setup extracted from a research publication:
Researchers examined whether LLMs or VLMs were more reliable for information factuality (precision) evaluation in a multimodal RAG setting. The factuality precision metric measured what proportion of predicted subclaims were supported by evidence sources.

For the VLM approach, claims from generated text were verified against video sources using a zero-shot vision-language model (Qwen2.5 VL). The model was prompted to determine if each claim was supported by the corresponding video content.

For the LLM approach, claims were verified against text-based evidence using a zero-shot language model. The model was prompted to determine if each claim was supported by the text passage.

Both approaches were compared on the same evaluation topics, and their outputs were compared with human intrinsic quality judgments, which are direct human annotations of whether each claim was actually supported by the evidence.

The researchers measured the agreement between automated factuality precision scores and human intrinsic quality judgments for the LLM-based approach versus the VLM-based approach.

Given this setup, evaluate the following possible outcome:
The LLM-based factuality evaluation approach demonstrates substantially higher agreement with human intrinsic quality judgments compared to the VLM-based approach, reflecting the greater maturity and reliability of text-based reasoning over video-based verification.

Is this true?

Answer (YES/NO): YES